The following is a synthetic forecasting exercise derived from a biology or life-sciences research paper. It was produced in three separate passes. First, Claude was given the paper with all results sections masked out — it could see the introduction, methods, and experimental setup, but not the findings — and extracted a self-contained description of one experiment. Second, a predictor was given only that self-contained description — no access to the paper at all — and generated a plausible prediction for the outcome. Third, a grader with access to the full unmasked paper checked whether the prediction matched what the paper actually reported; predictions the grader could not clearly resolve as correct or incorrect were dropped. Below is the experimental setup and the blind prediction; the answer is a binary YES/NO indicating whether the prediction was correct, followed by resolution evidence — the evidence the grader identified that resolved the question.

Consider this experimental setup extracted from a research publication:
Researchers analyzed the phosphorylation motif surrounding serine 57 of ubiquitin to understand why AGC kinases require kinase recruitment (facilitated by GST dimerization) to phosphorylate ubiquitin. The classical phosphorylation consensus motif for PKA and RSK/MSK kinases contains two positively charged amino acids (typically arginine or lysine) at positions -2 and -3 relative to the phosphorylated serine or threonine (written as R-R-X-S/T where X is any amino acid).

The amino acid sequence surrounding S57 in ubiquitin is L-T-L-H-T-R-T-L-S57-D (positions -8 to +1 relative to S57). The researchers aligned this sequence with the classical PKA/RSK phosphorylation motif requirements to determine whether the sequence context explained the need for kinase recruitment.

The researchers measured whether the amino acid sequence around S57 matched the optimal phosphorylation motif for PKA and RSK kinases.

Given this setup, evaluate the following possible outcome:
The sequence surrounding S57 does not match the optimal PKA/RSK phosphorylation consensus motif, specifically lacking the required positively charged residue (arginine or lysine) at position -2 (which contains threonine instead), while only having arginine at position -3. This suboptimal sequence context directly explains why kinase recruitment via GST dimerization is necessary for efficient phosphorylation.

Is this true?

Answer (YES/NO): YES